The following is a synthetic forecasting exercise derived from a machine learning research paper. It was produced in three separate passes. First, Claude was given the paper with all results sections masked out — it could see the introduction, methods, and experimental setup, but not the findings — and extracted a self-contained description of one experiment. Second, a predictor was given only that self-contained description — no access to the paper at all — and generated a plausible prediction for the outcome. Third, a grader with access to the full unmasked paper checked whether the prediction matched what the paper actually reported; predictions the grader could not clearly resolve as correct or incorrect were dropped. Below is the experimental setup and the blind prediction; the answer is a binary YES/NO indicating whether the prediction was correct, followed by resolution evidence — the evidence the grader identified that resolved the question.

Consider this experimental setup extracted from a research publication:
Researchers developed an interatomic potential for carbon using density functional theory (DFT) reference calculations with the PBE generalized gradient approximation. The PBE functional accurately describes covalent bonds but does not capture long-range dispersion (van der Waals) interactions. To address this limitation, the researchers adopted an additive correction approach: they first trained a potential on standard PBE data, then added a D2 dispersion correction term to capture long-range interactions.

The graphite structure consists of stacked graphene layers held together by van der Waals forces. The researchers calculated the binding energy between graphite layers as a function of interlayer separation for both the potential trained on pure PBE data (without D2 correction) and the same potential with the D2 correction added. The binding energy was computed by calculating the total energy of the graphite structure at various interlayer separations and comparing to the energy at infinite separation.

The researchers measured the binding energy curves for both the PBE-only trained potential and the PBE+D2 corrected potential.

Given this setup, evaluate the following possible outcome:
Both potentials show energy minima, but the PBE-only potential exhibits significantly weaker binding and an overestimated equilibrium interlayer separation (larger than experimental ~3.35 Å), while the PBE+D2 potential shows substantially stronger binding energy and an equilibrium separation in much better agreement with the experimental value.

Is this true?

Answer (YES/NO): YES